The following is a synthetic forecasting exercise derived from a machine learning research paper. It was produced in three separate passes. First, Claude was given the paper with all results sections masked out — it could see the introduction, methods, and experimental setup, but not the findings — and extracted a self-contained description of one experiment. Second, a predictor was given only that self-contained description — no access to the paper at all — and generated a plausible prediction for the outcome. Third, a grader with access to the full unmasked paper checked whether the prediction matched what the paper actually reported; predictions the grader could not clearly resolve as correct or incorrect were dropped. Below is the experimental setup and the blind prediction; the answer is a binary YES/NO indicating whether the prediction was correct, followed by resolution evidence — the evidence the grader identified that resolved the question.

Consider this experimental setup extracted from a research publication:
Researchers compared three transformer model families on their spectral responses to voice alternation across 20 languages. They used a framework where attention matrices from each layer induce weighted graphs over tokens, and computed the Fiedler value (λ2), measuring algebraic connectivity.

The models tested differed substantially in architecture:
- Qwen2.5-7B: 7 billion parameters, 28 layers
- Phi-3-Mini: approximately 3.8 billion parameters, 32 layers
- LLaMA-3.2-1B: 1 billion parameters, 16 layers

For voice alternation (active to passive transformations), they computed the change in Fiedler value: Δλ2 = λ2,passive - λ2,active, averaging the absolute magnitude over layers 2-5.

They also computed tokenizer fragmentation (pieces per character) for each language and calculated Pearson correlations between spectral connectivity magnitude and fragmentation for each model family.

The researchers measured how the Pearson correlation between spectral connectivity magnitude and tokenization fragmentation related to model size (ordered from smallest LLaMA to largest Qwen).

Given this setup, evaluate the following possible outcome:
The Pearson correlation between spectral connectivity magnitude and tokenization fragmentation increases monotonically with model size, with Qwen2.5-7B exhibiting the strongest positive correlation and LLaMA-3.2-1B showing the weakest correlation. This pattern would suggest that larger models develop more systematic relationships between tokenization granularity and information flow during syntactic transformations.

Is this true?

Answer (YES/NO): NO